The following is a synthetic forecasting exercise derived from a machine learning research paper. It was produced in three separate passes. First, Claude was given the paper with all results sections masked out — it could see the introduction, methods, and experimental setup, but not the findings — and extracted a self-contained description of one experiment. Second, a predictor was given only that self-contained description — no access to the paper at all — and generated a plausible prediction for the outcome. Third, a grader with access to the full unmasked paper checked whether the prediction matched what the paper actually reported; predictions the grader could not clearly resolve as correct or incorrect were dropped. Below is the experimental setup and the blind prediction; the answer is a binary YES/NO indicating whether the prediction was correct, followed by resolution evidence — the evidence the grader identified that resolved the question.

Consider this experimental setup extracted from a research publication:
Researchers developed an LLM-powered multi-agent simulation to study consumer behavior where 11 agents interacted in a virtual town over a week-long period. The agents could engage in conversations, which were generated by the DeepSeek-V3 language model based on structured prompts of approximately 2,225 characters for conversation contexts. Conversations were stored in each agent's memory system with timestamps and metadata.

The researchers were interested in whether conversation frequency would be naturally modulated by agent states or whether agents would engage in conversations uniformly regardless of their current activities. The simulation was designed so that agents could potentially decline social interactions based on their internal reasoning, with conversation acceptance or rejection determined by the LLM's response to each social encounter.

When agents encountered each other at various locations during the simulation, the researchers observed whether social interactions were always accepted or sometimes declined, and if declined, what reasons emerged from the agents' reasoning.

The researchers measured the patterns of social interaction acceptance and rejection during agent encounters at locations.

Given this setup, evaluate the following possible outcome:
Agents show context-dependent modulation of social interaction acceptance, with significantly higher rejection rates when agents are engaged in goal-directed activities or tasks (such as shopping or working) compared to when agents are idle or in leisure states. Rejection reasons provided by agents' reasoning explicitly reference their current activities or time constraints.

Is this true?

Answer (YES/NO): YES